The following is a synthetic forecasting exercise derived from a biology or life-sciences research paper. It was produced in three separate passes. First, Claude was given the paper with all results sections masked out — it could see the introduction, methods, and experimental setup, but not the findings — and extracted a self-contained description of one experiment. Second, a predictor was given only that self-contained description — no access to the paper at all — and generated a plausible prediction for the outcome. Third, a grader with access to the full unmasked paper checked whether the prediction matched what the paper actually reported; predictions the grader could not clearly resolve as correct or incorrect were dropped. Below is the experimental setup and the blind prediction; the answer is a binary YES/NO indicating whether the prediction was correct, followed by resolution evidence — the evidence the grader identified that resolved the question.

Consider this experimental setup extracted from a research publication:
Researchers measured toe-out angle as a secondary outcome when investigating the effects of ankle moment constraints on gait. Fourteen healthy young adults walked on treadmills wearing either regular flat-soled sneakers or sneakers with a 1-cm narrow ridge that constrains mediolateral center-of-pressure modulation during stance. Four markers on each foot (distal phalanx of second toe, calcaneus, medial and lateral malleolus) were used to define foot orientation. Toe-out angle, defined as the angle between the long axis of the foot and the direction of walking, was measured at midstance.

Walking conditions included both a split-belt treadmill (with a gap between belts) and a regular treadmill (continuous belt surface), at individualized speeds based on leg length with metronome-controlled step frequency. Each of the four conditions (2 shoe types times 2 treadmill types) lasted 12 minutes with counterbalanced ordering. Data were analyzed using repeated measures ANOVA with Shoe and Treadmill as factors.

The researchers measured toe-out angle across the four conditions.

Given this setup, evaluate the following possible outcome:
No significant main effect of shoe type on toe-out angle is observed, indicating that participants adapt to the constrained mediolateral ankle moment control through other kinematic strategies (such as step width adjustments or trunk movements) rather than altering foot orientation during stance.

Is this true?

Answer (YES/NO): NO